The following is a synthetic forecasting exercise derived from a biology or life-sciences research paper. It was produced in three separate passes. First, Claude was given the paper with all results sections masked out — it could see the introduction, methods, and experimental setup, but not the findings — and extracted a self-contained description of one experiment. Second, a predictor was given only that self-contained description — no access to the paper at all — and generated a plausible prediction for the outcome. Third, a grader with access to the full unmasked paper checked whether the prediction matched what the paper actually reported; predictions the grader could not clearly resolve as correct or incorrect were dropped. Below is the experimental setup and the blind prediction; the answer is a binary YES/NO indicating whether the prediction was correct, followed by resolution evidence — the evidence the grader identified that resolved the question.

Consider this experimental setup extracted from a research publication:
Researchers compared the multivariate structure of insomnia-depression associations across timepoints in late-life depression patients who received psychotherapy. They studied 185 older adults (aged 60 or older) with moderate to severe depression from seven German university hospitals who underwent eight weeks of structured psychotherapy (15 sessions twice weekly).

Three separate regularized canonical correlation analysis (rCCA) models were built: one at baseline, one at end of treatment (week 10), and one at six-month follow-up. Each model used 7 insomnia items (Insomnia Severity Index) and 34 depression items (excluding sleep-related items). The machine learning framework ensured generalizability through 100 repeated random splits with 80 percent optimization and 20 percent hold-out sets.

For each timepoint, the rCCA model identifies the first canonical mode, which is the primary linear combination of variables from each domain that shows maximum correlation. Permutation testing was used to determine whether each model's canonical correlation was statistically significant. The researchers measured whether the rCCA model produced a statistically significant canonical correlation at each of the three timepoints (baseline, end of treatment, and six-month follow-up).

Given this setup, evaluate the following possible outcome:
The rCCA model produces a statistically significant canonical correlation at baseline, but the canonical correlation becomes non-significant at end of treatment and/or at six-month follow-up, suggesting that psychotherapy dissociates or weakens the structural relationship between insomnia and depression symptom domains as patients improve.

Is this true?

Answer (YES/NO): NO